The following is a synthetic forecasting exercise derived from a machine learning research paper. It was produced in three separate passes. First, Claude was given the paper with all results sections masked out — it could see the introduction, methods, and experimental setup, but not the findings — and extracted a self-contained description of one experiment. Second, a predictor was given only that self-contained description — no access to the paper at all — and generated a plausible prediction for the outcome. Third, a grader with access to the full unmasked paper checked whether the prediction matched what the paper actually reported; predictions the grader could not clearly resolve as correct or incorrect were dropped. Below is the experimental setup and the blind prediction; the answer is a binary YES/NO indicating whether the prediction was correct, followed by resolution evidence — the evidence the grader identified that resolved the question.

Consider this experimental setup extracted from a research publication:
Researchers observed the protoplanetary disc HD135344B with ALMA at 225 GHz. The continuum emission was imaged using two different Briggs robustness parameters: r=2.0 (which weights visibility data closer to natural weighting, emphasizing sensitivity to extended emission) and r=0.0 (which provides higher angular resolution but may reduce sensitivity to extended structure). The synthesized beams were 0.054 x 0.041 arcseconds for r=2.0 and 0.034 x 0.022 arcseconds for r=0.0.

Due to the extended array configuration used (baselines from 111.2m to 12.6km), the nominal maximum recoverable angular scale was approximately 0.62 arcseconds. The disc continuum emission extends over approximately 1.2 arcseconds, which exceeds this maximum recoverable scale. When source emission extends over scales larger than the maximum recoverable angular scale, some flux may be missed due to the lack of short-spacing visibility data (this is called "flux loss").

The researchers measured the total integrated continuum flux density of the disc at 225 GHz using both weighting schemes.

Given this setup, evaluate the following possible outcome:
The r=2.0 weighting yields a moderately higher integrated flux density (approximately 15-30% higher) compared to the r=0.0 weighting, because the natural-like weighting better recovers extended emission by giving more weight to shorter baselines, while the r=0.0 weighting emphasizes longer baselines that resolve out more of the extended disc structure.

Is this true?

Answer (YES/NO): NO